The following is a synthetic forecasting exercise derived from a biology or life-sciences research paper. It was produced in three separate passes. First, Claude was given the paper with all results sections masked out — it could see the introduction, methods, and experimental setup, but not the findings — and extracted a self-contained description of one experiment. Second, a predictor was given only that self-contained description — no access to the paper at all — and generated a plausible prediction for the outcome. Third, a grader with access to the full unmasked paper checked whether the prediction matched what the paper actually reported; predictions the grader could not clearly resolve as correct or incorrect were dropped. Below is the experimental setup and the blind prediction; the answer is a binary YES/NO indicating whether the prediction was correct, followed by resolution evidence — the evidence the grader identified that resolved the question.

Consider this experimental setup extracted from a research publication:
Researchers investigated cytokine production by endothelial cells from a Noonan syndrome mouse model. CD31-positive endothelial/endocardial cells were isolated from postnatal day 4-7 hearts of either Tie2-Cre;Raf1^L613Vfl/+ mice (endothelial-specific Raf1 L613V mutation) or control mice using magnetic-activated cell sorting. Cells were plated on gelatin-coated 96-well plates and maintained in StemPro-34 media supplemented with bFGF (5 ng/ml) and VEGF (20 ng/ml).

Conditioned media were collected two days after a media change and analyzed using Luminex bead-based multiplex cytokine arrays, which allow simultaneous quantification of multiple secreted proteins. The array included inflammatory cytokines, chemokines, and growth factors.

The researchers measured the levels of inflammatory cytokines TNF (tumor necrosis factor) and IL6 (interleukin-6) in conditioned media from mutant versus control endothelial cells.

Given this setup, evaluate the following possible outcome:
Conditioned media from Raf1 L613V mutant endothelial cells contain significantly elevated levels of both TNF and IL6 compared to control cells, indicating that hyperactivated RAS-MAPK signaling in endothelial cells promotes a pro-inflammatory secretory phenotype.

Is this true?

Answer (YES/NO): YES